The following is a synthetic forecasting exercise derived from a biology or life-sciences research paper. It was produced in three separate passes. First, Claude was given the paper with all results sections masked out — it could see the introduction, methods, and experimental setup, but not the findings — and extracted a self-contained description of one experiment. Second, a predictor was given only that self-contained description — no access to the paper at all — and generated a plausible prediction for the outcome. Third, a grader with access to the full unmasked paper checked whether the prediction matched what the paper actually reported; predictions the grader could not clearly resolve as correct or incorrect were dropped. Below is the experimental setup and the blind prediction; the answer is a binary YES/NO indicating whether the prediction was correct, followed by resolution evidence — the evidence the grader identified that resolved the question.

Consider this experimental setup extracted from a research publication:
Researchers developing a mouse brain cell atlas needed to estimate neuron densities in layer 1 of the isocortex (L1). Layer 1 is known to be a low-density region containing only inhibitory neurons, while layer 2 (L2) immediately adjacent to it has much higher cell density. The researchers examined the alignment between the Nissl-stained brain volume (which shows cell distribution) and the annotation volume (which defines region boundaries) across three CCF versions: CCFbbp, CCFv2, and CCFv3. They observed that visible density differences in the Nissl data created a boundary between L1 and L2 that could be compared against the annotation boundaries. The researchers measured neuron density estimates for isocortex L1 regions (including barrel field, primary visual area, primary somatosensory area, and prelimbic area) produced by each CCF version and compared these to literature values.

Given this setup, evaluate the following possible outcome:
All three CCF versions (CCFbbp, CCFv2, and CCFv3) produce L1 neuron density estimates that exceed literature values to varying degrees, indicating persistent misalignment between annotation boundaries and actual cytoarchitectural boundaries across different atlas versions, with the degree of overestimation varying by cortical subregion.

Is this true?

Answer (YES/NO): YES